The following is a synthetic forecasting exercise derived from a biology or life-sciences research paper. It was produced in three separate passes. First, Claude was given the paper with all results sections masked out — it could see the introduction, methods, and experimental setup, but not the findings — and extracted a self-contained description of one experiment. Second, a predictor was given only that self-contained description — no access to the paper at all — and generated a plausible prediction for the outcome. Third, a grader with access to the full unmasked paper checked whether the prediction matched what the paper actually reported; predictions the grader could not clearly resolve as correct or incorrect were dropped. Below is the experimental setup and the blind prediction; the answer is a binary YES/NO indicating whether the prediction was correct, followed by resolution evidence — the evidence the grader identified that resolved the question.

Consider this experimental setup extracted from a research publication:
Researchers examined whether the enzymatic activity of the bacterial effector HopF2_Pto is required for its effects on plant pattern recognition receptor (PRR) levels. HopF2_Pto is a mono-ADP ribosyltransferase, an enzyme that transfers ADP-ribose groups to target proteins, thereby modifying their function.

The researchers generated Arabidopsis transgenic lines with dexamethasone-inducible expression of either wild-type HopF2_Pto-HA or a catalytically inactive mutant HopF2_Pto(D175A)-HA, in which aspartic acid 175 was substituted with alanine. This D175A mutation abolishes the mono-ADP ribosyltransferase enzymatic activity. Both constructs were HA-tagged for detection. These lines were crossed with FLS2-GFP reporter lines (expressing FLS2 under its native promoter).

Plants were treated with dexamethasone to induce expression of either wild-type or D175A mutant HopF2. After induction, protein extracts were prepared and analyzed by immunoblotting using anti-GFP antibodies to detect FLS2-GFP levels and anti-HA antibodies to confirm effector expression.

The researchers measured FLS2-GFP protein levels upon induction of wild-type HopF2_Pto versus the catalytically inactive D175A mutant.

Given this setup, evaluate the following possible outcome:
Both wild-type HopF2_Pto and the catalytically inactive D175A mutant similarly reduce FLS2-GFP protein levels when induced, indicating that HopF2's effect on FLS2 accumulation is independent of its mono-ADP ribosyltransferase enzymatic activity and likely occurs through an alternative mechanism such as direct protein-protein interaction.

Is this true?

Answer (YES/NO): NO